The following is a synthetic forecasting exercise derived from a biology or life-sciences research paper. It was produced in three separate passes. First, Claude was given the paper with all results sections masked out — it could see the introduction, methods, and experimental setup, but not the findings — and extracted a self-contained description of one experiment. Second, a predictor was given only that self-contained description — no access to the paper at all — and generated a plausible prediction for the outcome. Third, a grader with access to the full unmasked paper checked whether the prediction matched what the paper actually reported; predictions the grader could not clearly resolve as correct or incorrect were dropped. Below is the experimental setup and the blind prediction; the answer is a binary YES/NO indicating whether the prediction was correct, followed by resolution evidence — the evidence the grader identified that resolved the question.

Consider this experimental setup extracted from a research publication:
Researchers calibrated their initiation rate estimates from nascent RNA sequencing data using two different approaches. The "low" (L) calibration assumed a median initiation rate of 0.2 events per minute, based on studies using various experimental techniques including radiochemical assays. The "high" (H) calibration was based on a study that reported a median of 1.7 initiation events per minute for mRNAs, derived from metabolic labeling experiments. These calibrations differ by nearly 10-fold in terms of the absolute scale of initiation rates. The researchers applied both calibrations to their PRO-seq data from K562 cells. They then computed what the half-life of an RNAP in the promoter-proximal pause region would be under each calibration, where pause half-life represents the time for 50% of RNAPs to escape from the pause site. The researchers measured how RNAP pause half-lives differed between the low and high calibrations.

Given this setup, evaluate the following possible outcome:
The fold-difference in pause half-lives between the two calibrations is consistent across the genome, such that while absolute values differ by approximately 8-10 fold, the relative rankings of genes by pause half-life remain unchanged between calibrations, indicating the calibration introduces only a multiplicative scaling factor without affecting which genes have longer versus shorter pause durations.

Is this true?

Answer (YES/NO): NO